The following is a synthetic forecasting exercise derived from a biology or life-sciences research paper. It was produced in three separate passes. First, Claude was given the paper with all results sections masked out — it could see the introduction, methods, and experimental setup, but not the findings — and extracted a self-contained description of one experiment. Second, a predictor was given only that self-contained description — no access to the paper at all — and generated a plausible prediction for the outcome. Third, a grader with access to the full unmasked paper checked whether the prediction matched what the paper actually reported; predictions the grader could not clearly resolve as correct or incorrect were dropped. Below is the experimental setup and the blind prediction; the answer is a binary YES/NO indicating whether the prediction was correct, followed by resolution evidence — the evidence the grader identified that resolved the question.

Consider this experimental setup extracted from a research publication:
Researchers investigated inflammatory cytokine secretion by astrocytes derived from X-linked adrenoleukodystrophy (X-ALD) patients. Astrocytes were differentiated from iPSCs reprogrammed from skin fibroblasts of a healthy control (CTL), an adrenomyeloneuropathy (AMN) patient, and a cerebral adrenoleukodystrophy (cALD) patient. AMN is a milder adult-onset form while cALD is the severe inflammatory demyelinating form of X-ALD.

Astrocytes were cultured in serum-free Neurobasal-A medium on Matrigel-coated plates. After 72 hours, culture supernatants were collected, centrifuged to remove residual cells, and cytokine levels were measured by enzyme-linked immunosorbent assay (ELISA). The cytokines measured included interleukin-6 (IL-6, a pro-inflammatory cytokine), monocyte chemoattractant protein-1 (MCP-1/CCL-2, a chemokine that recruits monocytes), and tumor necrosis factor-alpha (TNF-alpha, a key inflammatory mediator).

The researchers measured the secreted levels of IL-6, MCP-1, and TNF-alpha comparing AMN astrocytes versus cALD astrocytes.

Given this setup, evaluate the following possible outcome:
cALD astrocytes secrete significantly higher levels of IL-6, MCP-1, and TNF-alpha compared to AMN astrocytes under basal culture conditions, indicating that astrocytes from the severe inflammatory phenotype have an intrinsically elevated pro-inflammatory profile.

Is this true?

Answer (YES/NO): NO